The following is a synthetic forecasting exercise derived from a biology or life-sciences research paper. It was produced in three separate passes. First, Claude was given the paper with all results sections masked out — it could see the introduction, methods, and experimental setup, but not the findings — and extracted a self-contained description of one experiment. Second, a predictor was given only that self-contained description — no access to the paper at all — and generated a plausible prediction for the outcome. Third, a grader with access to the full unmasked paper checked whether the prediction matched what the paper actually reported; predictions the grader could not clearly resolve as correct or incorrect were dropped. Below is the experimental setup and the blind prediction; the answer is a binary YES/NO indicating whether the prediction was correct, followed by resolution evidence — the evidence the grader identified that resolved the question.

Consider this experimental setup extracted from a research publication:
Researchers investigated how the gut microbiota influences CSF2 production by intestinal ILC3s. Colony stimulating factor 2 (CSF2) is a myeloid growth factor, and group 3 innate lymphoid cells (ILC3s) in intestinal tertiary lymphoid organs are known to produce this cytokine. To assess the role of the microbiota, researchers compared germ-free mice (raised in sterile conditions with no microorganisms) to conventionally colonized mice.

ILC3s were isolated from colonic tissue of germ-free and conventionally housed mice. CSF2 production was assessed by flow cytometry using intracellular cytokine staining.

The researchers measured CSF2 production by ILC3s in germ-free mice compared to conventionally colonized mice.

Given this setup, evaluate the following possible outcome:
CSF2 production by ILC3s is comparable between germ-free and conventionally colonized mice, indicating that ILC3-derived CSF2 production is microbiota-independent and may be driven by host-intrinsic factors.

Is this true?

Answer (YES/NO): NO